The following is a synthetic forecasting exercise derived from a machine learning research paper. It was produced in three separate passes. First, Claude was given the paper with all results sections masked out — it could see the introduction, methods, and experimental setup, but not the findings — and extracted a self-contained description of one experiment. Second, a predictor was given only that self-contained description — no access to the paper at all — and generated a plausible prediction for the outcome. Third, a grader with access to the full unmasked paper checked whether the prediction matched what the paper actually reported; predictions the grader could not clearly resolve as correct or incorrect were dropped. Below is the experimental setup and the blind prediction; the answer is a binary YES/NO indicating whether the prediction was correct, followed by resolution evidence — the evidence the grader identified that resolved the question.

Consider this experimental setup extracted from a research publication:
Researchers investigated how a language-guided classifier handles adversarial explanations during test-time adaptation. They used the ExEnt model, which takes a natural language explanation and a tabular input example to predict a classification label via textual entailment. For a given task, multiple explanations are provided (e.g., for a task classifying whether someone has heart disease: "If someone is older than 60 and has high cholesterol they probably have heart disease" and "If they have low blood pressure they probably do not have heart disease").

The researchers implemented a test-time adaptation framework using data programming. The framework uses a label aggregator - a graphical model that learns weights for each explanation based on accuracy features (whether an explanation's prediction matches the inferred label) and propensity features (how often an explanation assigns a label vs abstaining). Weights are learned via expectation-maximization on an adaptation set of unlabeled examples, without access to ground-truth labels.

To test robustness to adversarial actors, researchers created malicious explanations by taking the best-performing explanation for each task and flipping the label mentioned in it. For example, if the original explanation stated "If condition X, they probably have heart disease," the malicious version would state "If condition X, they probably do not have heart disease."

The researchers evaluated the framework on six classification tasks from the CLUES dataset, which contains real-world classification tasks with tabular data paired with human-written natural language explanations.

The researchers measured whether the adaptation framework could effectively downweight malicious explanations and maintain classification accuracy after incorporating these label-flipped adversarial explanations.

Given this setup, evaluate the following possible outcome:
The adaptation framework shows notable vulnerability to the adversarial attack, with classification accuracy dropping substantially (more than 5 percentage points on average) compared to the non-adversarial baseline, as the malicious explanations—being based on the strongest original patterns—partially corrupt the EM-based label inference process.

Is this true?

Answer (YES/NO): YES